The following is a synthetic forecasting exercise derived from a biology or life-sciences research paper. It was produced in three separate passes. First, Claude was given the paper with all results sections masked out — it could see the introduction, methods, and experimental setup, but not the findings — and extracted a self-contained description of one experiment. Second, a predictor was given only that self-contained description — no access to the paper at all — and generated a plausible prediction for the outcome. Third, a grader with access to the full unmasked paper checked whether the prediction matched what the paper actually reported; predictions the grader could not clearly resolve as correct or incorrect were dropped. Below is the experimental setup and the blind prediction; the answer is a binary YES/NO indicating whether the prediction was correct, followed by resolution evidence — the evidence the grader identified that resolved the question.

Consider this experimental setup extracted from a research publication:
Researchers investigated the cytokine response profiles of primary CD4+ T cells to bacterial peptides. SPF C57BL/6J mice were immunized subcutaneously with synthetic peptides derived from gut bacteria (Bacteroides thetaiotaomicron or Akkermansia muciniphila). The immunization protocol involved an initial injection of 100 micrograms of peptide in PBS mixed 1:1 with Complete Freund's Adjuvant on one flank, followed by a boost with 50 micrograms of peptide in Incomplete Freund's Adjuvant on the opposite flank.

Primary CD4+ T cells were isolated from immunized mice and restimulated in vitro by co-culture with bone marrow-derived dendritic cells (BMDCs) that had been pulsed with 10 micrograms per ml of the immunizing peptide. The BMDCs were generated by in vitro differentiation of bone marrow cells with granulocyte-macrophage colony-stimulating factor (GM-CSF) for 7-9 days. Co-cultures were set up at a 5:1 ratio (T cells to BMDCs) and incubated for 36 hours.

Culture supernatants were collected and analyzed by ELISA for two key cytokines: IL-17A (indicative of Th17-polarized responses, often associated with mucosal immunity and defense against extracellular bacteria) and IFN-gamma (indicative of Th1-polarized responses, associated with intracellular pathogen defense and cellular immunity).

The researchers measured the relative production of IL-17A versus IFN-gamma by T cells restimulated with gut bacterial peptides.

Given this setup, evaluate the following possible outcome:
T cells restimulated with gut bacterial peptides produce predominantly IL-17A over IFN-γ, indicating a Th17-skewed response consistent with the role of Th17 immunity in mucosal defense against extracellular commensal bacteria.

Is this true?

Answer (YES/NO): NO